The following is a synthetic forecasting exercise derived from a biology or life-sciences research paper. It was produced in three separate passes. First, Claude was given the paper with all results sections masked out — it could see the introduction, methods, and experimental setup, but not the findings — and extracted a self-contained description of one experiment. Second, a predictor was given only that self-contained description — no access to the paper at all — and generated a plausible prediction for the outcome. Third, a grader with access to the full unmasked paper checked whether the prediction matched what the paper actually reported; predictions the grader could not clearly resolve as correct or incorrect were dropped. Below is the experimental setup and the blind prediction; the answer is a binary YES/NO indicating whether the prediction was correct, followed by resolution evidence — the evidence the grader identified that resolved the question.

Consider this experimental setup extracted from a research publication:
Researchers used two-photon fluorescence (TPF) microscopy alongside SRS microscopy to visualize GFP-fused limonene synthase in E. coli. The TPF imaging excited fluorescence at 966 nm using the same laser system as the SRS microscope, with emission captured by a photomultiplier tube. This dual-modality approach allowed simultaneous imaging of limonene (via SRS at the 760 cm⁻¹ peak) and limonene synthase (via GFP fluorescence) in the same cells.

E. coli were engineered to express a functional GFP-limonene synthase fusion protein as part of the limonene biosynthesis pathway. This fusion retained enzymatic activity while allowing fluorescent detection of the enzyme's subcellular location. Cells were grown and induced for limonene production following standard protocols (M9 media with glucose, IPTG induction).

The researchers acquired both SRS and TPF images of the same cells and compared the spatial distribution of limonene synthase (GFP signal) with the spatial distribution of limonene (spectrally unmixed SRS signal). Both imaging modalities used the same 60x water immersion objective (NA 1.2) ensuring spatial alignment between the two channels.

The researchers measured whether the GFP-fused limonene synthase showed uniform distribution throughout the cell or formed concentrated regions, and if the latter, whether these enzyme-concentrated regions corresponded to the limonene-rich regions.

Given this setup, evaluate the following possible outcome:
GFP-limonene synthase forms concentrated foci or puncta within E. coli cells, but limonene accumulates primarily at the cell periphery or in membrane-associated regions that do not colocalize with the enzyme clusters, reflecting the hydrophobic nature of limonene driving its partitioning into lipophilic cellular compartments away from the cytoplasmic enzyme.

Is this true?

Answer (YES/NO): NO